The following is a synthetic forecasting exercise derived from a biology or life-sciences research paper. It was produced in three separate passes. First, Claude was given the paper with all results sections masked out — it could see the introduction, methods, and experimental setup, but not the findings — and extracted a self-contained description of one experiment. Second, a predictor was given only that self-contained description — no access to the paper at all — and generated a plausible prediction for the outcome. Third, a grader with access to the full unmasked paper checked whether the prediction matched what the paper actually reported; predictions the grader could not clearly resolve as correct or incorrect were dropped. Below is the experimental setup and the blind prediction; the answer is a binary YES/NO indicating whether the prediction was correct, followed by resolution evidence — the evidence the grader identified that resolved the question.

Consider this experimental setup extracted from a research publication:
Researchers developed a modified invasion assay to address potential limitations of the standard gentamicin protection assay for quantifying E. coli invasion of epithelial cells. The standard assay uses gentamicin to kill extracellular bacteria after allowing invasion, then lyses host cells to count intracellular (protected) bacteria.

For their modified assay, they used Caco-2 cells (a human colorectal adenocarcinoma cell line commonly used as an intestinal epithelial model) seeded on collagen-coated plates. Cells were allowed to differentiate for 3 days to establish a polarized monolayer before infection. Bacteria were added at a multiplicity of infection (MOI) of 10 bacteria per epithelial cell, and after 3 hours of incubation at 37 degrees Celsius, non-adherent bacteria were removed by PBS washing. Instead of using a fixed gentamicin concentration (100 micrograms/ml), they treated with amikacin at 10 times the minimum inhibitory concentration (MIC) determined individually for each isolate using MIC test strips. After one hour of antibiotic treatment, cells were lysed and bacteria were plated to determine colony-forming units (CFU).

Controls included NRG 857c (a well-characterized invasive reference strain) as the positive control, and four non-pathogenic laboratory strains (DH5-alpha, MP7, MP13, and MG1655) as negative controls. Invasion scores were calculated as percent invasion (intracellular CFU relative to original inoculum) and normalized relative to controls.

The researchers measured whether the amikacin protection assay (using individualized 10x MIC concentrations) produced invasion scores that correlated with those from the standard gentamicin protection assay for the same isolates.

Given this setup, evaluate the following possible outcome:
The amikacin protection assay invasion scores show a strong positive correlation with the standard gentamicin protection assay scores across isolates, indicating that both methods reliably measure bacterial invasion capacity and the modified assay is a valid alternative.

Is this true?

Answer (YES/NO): NO